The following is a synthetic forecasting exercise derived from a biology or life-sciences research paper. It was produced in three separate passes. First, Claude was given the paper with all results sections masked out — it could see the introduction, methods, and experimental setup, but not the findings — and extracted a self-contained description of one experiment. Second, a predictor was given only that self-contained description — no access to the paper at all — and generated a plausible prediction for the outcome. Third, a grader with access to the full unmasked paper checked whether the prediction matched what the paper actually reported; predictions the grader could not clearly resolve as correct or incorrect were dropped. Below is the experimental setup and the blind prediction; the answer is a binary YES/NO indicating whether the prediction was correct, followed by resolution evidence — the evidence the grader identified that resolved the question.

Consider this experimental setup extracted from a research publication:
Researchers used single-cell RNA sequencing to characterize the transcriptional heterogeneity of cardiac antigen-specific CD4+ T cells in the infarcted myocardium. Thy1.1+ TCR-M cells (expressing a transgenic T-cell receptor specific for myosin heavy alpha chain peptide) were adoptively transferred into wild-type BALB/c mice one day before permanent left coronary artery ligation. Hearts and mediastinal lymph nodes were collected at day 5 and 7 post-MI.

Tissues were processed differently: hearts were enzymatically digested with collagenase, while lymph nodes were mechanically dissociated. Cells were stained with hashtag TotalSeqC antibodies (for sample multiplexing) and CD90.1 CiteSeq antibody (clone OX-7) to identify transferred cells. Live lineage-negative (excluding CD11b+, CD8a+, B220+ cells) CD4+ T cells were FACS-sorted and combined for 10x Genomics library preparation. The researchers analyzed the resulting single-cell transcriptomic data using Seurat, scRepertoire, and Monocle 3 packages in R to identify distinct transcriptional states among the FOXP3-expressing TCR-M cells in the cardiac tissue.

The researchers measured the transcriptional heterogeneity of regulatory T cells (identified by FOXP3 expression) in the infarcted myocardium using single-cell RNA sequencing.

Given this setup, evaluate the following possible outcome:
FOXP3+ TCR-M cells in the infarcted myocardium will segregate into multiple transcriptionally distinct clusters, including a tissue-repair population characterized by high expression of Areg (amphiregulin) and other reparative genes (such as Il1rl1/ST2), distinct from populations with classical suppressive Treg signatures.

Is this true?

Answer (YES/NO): NO